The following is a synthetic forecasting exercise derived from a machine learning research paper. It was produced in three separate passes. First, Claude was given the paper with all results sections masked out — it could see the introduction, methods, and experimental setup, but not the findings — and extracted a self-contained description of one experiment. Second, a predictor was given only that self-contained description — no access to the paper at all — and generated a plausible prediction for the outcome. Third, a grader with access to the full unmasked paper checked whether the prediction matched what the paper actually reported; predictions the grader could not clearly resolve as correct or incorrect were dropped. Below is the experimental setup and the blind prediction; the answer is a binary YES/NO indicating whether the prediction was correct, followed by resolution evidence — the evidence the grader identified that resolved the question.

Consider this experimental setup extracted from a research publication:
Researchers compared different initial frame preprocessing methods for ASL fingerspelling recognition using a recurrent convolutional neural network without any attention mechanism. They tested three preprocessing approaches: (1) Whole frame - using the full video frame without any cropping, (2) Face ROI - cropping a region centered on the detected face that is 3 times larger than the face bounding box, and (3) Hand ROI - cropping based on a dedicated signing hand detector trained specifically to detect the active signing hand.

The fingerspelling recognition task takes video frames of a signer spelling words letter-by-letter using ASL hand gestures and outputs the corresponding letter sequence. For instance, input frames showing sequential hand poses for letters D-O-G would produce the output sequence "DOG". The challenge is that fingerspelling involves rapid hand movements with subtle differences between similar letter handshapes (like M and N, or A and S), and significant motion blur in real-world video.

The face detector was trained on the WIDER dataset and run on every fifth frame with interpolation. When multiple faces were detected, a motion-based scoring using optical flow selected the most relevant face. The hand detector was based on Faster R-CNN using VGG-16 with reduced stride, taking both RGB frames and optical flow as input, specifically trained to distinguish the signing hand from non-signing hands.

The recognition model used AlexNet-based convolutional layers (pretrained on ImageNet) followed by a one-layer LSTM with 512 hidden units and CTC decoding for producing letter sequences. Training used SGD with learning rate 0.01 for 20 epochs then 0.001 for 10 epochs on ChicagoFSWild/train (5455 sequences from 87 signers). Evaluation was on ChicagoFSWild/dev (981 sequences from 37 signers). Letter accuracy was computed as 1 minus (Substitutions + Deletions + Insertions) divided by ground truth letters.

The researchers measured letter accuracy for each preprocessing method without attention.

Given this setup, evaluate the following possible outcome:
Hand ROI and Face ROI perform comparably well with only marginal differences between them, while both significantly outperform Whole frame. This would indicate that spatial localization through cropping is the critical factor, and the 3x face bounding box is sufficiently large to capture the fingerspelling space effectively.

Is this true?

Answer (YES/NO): NO